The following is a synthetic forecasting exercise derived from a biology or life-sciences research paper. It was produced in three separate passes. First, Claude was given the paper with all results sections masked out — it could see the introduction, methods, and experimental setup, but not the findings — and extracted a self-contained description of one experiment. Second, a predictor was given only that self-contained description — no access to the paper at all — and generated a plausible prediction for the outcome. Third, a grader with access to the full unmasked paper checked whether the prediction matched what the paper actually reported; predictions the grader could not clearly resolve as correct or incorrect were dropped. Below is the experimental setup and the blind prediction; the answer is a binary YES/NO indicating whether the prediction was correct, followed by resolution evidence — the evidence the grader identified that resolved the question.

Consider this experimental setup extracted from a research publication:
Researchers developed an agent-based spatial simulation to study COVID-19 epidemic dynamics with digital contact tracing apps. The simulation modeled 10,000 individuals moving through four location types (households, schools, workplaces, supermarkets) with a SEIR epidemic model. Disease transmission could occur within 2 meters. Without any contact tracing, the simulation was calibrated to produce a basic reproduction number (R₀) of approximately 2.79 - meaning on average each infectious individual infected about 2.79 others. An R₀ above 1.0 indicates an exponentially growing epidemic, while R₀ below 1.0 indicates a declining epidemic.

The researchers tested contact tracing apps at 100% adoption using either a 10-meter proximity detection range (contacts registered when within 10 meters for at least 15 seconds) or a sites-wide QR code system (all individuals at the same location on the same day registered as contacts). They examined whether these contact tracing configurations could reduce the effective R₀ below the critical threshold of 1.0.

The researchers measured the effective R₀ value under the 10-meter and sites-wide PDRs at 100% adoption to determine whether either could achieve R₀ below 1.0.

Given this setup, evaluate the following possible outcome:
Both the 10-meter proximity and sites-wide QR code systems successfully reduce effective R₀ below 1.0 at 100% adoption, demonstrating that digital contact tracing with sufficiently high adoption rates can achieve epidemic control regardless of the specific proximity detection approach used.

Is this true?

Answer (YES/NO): YES